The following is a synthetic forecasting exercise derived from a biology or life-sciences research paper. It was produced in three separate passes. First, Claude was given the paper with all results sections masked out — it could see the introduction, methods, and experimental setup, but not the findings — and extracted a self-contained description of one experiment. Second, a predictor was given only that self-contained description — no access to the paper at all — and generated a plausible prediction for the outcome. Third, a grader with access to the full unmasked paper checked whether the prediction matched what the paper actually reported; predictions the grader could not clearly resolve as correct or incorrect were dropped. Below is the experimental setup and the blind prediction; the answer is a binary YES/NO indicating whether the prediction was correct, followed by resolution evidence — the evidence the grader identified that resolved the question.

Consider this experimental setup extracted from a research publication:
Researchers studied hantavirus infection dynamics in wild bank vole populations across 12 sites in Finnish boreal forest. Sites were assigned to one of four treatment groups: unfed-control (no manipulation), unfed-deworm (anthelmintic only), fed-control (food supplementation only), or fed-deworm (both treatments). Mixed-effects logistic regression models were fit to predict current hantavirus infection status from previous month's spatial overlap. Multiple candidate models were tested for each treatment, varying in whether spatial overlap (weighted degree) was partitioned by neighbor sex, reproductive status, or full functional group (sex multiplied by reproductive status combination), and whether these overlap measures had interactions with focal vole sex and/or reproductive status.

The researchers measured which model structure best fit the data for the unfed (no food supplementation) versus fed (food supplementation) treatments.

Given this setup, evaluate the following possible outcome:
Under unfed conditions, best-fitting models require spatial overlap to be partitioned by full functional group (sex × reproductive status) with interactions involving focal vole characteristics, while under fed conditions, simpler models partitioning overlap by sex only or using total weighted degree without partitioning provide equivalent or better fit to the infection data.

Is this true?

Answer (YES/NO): NO